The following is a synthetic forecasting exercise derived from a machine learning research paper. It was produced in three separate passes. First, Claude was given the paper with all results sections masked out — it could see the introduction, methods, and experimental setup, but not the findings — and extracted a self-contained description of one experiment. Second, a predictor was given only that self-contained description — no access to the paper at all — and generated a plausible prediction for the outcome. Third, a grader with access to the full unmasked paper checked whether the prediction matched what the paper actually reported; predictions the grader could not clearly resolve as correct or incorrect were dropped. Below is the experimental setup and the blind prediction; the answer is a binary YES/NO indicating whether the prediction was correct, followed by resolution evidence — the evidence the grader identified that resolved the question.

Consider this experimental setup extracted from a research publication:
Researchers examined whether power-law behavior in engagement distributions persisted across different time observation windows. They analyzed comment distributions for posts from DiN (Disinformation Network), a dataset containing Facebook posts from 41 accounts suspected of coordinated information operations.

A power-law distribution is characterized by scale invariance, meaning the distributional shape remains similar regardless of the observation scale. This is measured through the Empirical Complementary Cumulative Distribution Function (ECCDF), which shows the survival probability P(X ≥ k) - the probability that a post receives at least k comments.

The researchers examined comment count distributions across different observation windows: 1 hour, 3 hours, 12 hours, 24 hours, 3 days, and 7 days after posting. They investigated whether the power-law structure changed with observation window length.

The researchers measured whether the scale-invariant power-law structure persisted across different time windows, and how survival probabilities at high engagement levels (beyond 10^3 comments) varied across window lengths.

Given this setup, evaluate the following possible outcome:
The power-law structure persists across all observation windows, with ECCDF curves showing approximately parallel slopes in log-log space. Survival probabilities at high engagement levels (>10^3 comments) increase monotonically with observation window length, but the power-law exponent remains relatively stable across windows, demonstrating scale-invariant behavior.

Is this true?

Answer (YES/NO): NO